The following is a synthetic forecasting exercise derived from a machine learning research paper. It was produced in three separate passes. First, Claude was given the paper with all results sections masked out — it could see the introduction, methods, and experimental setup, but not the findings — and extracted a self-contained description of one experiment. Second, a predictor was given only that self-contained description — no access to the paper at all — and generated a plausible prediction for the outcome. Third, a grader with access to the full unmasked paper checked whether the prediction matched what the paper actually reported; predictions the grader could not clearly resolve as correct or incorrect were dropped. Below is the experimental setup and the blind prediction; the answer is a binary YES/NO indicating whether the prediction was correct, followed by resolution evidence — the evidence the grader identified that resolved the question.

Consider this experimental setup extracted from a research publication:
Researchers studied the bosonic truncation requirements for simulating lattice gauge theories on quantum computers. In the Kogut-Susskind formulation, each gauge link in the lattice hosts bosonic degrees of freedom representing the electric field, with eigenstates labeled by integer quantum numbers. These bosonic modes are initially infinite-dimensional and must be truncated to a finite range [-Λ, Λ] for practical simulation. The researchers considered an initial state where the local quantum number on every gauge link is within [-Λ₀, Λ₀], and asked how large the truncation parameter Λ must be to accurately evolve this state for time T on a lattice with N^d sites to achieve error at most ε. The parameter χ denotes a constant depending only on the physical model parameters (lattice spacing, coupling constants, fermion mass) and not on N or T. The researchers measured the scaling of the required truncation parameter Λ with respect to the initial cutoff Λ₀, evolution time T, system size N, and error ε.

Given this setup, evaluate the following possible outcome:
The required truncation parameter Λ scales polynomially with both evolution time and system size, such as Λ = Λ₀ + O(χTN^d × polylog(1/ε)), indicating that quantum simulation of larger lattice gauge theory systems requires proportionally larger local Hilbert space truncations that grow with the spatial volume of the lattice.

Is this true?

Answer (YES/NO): NO